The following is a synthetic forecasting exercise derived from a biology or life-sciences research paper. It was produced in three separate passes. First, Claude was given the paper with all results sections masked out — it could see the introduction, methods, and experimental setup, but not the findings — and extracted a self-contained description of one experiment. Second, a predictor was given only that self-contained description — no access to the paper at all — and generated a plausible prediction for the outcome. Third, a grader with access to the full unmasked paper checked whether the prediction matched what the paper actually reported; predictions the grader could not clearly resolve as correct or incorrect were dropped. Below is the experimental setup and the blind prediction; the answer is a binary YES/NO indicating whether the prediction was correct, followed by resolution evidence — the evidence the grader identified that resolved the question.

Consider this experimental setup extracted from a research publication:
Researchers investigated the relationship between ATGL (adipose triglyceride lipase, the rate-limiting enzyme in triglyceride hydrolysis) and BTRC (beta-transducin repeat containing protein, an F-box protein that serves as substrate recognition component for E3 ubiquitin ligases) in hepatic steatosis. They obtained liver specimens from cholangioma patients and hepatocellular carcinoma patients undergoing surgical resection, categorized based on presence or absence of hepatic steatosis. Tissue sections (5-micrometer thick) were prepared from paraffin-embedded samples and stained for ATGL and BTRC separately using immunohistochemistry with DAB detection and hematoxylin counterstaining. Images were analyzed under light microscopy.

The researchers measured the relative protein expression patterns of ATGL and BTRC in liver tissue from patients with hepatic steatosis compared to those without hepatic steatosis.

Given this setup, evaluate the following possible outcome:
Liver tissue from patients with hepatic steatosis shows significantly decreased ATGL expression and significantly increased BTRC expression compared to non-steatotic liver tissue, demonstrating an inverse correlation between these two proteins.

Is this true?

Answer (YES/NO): YES